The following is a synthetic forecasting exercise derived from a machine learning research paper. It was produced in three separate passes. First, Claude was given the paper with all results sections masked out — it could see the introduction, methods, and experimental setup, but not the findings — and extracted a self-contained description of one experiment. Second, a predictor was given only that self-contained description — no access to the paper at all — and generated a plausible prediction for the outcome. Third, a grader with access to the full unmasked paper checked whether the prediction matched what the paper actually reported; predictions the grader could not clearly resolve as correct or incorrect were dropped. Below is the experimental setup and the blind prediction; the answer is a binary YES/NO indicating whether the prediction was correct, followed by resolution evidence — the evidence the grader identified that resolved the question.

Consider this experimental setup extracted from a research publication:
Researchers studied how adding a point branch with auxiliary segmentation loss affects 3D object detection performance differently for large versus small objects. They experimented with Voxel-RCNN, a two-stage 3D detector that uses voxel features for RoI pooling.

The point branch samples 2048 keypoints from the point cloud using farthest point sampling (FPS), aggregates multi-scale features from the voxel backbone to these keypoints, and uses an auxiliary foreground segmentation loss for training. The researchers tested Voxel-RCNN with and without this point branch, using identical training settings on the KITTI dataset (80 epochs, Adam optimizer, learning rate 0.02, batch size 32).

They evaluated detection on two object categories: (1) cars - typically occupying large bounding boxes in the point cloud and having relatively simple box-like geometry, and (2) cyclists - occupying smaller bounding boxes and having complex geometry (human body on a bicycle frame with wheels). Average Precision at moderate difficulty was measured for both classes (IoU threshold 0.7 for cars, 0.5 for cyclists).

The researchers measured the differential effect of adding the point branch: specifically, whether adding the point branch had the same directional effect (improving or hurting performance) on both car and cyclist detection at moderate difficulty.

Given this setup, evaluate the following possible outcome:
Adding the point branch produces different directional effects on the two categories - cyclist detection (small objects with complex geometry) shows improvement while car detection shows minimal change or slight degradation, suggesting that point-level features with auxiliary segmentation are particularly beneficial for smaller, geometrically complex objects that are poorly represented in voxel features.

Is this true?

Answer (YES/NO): NO